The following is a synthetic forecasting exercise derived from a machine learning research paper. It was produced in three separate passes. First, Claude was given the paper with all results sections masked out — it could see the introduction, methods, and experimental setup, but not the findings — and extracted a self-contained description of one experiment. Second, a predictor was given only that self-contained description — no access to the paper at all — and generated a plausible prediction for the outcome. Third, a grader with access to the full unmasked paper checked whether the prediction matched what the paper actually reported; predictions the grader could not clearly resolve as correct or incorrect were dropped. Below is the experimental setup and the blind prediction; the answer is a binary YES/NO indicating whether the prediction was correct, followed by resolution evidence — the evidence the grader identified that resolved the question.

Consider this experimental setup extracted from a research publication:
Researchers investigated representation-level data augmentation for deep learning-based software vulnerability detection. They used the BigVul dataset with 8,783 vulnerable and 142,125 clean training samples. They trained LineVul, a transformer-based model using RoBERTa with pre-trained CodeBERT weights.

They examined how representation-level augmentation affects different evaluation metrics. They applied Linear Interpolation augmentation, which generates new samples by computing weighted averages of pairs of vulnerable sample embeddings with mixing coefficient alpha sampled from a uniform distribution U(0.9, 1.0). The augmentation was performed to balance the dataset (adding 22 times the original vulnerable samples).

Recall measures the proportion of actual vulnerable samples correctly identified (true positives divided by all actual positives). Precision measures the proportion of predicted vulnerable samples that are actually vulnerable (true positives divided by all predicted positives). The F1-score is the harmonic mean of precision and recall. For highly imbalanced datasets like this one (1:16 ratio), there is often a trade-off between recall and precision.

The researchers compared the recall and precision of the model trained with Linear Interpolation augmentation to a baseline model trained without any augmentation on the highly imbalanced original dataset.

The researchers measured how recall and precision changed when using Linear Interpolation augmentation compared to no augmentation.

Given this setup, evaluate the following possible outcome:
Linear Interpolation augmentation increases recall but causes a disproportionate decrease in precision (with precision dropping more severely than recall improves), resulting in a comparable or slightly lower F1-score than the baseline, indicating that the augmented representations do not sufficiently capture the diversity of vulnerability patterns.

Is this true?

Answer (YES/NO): NO